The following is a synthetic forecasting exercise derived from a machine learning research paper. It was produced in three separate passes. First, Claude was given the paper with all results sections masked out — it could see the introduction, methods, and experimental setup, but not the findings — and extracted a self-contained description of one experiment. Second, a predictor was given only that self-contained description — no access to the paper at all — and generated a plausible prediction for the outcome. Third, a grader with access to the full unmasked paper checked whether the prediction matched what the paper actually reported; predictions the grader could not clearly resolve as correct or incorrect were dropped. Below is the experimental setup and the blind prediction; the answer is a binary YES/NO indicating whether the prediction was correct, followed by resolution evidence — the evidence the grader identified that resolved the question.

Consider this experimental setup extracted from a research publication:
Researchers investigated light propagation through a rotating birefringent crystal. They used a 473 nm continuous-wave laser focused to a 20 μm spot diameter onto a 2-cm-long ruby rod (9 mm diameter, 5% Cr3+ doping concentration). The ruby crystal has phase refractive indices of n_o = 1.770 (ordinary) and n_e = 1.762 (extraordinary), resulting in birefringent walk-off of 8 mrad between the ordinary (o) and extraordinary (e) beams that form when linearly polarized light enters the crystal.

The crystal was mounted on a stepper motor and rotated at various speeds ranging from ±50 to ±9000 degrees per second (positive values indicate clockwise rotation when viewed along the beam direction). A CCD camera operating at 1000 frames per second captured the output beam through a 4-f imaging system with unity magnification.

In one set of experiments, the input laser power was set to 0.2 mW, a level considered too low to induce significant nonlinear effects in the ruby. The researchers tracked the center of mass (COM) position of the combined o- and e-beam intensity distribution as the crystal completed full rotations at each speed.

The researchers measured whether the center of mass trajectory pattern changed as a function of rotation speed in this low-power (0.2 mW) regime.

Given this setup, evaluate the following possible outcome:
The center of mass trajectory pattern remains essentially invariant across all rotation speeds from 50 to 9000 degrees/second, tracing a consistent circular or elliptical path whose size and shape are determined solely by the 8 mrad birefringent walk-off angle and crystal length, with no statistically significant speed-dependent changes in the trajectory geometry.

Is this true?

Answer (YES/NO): NO